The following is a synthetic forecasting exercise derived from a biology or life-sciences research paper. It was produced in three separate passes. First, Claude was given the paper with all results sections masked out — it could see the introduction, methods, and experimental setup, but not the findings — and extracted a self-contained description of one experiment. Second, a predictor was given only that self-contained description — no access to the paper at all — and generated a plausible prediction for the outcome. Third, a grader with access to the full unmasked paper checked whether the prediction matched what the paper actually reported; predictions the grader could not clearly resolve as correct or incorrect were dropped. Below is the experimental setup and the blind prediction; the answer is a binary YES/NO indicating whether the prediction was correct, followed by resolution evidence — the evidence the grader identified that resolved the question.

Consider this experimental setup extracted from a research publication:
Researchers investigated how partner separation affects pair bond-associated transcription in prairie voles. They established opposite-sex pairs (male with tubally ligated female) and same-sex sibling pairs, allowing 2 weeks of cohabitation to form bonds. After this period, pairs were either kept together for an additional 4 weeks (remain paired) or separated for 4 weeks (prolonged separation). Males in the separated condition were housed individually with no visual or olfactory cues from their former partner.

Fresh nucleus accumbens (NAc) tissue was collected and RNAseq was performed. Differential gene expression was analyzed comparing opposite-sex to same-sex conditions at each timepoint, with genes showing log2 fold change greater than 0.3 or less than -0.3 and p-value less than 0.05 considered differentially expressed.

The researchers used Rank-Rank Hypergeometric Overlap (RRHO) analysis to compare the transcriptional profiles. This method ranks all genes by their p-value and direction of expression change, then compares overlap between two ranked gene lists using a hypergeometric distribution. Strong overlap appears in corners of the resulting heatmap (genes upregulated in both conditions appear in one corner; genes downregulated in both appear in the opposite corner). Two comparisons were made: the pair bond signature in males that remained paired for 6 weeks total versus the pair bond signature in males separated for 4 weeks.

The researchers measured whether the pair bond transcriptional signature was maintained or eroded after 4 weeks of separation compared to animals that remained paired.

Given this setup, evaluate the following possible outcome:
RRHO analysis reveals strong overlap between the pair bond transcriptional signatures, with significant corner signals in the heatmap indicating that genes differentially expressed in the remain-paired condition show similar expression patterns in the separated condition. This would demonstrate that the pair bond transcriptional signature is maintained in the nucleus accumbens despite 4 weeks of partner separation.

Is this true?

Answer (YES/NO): NO